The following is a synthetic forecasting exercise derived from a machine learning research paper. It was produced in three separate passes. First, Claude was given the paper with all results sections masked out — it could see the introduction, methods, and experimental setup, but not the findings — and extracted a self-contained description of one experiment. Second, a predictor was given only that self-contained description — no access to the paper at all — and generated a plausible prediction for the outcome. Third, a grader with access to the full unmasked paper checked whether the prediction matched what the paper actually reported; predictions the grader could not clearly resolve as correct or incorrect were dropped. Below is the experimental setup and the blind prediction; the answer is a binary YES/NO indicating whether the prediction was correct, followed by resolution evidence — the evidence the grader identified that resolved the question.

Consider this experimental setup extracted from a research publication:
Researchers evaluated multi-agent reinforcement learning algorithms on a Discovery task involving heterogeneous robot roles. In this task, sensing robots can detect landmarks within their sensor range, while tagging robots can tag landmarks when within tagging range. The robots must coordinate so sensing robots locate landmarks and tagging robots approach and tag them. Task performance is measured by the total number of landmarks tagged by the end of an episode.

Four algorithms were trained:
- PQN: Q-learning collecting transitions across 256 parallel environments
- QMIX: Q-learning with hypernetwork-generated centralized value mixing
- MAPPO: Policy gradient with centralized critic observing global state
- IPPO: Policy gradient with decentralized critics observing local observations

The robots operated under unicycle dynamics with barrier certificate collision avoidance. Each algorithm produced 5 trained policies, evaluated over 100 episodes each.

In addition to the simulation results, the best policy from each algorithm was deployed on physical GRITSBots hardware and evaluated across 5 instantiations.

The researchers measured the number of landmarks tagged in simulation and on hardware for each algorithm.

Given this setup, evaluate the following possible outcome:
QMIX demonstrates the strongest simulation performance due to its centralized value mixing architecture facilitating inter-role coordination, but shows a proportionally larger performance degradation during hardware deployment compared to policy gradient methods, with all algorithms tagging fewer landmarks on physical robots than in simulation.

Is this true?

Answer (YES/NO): NO